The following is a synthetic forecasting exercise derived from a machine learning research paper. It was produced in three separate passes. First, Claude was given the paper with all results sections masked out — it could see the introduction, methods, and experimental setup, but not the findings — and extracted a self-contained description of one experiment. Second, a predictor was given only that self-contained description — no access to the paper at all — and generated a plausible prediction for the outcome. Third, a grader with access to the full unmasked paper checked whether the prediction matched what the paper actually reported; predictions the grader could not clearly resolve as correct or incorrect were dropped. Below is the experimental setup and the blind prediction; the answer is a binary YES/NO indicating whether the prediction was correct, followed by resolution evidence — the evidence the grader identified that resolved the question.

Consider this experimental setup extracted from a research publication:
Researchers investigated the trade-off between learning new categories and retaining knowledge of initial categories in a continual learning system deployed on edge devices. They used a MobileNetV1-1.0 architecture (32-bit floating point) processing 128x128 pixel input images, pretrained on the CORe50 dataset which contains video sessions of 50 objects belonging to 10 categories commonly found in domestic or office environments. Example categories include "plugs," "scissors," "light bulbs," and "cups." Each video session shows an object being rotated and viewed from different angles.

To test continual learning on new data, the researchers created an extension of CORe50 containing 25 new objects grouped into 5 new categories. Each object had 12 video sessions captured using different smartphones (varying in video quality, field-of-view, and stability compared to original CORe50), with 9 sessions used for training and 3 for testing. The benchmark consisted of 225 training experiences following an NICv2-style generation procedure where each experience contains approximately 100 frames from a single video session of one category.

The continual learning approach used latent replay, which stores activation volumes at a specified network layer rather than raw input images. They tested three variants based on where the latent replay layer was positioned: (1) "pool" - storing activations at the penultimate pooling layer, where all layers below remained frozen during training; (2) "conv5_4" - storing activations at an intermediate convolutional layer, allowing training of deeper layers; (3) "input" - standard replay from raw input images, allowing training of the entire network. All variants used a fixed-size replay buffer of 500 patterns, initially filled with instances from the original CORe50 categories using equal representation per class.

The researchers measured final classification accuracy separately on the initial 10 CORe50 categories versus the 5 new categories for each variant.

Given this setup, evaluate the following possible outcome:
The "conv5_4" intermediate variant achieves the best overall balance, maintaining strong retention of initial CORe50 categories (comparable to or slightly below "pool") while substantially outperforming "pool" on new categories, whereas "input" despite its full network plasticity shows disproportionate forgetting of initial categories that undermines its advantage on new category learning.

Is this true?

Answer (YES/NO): NO